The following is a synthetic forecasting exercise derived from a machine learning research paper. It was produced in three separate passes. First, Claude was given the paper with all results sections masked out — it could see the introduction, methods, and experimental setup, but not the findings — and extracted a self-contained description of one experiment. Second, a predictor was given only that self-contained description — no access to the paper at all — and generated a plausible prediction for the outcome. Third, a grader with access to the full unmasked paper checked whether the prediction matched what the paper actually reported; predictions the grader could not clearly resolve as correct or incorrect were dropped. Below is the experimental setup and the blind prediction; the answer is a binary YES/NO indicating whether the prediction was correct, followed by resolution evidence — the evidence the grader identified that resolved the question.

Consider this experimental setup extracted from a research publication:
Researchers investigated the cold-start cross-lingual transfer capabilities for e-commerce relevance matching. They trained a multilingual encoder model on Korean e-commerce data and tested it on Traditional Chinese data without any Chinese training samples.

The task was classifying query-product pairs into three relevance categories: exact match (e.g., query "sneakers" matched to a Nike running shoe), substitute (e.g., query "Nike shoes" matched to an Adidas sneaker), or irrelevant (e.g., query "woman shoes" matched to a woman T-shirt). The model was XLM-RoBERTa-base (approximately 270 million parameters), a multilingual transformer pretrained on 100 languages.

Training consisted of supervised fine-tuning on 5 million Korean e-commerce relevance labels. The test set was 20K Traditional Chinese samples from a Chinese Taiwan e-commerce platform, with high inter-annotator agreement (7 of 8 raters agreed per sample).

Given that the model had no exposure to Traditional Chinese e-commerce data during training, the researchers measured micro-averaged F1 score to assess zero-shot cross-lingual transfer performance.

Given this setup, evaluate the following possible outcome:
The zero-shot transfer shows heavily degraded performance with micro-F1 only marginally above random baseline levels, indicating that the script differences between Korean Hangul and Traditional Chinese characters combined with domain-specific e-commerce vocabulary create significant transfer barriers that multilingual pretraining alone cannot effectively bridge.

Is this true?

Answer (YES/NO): NO